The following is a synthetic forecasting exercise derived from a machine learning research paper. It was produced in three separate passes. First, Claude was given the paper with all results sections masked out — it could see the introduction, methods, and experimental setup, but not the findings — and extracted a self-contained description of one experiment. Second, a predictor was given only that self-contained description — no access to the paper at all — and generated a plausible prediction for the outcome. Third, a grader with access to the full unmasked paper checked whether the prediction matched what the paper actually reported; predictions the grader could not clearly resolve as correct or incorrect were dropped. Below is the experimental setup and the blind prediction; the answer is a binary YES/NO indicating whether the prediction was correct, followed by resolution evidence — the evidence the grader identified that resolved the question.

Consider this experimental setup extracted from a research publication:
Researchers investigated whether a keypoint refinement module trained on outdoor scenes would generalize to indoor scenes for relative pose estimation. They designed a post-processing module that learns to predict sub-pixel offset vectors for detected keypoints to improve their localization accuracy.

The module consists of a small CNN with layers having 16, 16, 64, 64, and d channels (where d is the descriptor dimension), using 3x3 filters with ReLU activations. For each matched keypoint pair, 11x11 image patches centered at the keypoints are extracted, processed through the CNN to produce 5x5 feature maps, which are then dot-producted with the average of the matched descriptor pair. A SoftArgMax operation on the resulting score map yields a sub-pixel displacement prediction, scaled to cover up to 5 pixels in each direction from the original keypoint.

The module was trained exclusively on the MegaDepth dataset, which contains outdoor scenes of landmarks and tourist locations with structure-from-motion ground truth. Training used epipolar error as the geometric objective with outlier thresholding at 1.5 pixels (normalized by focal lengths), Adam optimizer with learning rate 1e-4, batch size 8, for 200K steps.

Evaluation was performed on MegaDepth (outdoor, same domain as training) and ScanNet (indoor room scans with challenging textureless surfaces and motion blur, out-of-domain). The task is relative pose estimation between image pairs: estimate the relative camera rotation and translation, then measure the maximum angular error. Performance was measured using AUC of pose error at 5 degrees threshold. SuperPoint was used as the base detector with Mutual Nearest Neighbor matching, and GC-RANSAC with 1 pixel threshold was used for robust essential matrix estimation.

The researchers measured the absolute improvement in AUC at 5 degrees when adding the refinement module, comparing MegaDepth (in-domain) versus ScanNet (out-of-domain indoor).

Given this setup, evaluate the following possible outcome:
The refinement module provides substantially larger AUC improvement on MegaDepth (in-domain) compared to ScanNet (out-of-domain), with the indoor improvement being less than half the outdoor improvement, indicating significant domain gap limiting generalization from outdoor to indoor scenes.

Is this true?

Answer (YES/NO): YES